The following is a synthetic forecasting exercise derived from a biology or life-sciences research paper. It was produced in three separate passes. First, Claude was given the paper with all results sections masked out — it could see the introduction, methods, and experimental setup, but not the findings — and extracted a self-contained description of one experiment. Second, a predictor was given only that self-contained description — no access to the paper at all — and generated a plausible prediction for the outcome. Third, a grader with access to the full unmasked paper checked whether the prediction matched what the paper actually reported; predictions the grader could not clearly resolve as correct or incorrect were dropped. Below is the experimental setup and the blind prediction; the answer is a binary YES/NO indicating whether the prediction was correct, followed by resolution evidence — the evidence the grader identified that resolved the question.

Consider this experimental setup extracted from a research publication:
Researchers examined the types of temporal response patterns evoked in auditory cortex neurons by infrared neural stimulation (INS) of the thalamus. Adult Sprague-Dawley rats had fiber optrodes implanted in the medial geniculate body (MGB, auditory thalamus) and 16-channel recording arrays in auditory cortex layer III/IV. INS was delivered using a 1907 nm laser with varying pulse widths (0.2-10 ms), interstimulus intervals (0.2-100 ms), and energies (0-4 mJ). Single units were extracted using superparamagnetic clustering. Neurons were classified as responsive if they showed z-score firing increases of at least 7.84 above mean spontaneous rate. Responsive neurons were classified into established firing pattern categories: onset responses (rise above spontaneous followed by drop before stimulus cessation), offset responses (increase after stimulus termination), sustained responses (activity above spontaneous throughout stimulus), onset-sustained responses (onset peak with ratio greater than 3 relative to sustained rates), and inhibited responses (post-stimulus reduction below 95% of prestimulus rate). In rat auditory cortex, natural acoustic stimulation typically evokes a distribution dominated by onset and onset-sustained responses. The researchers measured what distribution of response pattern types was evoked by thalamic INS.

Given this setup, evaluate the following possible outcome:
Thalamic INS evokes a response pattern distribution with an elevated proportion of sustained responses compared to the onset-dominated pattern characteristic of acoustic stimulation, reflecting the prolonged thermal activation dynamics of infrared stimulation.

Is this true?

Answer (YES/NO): NO